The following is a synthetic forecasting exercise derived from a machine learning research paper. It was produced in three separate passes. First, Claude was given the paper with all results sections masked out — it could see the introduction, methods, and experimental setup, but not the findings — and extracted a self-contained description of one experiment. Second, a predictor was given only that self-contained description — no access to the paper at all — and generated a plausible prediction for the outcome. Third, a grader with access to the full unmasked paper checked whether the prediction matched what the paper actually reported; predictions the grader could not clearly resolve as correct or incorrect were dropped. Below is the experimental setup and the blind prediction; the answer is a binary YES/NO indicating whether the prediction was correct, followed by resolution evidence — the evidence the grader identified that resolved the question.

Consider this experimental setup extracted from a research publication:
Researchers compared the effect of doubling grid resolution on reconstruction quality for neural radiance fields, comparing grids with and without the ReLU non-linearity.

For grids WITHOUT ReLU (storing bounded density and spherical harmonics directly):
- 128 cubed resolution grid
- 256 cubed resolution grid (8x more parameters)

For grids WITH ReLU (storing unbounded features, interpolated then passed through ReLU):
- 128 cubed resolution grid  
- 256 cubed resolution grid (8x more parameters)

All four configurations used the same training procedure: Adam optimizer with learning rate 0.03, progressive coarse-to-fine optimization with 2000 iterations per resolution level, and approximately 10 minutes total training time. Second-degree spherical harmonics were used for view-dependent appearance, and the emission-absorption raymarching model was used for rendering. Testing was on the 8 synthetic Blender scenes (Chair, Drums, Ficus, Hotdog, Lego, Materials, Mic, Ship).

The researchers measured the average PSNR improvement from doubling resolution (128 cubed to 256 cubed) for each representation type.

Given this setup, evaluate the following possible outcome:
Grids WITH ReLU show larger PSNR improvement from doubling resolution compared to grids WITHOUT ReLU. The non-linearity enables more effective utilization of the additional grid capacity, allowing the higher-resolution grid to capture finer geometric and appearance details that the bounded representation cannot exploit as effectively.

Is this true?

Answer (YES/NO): YES